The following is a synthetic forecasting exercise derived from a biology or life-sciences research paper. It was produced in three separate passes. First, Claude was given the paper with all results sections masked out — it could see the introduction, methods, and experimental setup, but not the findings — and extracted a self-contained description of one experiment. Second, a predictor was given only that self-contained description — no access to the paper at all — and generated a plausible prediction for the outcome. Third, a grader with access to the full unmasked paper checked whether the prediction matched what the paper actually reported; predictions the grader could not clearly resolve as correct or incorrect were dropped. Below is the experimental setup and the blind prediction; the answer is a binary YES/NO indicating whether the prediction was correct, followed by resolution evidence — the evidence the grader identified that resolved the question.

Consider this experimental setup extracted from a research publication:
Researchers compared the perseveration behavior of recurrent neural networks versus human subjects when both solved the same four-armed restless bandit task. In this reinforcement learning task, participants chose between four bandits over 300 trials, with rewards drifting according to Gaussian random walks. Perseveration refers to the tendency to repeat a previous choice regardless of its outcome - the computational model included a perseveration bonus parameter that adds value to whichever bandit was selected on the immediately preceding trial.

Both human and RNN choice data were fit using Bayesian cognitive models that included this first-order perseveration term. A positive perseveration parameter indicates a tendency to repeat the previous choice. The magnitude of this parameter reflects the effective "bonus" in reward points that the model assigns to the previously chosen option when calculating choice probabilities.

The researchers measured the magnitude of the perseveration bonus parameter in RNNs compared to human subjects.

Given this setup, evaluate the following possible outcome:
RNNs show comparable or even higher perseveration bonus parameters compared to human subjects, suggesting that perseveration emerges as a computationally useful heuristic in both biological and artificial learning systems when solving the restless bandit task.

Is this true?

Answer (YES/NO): YES